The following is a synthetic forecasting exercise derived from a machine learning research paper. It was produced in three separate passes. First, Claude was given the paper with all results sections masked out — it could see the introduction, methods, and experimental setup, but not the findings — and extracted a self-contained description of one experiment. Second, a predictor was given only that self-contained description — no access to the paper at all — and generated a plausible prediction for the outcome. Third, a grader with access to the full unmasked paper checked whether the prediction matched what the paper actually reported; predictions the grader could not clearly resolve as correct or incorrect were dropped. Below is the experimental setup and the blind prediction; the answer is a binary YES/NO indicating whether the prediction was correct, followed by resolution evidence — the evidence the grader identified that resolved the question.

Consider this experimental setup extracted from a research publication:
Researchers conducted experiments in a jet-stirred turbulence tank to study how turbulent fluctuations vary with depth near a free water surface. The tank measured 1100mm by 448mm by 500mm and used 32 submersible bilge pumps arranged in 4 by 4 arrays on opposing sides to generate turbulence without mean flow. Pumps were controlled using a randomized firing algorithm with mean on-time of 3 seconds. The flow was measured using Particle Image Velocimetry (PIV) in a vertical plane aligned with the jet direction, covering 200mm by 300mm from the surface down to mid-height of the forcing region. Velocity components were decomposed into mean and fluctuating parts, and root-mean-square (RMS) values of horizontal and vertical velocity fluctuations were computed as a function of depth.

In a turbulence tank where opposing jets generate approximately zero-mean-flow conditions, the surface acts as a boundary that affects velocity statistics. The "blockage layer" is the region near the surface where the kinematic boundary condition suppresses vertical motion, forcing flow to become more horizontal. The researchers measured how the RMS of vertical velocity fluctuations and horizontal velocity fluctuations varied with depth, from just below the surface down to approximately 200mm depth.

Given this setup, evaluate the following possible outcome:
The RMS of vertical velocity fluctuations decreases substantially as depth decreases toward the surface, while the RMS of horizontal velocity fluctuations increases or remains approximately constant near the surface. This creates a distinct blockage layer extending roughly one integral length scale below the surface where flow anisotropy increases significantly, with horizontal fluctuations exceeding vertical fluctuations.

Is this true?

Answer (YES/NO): YES